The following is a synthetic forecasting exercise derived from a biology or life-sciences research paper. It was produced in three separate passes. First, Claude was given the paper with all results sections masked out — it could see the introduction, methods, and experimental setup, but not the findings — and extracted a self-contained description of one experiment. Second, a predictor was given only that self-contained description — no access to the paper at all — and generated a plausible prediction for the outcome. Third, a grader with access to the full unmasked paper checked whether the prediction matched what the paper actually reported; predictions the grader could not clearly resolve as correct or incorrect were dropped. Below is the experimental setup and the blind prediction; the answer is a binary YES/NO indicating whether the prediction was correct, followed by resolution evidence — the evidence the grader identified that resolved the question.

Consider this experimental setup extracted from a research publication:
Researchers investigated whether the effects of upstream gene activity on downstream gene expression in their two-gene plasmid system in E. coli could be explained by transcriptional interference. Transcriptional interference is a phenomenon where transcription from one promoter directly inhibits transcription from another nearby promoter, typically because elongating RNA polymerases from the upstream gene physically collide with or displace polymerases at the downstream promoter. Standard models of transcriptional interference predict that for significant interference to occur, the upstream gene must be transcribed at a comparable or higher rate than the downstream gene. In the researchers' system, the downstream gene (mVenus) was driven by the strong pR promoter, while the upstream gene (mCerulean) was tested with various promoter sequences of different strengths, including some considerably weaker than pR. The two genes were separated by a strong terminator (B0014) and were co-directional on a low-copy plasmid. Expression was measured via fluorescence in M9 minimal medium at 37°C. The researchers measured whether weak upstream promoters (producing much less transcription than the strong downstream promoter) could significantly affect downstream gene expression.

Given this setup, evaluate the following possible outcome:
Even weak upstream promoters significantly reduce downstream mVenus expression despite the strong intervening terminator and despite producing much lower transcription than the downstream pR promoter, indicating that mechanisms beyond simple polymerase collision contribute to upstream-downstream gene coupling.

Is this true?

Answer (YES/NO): YES